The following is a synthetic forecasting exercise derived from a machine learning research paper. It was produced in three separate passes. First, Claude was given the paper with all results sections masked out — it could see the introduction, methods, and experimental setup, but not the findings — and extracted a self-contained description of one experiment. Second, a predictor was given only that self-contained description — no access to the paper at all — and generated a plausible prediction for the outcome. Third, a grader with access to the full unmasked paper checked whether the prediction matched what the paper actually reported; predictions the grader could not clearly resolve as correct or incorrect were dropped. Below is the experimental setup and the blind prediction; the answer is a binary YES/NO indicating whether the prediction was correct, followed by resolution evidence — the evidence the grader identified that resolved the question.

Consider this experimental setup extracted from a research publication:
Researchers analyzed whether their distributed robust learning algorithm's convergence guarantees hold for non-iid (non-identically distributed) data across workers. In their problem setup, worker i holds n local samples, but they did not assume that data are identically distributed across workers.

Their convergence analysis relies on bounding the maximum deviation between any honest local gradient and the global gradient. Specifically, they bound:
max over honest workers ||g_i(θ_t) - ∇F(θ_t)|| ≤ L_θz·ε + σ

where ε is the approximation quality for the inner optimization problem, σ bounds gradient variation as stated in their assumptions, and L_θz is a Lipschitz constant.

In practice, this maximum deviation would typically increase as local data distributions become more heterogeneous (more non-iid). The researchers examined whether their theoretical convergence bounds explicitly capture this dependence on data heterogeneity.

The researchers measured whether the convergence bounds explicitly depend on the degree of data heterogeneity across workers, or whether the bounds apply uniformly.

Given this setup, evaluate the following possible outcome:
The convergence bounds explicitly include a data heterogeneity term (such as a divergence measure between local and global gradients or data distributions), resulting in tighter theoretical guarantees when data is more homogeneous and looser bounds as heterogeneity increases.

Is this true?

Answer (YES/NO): NO